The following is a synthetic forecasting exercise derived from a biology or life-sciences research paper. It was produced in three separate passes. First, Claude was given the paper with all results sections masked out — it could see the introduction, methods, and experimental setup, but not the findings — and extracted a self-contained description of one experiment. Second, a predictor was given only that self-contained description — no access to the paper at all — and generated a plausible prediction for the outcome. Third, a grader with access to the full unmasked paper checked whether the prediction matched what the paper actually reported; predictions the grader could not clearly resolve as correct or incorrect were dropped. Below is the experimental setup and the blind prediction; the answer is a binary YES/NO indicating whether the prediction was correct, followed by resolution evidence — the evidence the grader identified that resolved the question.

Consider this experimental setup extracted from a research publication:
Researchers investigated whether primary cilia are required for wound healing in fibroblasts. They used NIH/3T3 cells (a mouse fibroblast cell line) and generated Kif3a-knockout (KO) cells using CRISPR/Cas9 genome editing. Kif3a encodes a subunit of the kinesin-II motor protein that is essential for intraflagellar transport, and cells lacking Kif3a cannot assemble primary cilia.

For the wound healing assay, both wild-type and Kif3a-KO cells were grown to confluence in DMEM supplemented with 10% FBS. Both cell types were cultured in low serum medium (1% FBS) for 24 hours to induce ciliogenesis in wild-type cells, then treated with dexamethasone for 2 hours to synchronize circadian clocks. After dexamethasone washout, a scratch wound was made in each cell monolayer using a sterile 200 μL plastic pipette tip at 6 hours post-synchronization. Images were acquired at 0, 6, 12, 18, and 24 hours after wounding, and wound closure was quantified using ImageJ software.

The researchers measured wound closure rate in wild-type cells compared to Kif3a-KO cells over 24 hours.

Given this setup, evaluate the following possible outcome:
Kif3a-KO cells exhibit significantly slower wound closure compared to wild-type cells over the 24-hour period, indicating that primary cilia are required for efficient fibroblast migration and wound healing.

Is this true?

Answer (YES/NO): NO